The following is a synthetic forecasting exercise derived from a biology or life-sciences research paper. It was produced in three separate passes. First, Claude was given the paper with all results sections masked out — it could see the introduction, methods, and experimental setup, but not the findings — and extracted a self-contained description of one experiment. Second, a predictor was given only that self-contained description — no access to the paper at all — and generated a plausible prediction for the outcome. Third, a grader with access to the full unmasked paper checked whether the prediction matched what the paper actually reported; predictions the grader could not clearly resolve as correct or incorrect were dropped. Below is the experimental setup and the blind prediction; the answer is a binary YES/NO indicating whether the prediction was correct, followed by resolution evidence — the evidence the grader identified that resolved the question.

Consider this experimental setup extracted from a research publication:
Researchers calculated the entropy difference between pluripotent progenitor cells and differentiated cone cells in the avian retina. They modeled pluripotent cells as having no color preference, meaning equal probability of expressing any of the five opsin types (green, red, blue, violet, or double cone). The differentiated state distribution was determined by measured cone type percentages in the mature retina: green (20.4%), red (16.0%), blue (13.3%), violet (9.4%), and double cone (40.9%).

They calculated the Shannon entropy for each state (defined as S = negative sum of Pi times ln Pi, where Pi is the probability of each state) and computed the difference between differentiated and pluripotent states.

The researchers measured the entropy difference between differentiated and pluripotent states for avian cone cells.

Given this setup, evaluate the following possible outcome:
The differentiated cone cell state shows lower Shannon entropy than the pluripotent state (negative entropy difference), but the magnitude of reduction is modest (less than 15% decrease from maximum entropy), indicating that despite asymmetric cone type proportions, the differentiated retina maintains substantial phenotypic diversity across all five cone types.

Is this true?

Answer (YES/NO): YES